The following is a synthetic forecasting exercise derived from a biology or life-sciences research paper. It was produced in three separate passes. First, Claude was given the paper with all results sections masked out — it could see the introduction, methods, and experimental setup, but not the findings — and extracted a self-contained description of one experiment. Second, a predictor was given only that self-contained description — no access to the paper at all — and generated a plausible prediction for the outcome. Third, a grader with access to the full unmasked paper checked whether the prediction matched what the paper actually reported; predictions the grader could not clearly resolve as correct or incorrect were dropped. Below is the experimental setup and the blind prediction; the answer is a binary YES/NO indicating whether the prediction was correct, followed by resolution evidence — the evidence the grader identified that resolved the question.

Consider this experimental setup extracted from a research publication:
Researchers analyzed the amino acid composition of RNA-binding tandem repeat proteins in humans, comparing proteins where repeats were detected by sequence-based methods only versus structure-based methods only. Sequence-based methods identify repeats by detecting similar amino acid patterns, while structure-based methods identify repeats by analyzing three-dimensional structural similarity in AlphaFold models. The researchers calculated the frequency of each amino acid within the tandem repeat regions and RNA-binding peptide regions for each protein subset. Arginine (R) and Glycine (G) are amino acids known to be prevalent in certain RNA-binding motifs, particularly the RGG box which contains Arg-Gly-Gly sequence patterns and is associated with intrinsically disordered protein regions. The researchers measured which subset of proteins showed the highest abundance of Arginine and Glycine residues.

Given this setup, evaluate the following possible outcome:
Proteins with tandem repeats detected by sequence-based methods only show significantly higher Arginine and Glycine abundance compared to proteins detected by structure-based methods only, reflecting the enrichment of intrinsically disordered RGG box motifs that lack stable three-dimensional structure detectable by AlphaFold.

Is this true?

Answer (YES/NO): YES